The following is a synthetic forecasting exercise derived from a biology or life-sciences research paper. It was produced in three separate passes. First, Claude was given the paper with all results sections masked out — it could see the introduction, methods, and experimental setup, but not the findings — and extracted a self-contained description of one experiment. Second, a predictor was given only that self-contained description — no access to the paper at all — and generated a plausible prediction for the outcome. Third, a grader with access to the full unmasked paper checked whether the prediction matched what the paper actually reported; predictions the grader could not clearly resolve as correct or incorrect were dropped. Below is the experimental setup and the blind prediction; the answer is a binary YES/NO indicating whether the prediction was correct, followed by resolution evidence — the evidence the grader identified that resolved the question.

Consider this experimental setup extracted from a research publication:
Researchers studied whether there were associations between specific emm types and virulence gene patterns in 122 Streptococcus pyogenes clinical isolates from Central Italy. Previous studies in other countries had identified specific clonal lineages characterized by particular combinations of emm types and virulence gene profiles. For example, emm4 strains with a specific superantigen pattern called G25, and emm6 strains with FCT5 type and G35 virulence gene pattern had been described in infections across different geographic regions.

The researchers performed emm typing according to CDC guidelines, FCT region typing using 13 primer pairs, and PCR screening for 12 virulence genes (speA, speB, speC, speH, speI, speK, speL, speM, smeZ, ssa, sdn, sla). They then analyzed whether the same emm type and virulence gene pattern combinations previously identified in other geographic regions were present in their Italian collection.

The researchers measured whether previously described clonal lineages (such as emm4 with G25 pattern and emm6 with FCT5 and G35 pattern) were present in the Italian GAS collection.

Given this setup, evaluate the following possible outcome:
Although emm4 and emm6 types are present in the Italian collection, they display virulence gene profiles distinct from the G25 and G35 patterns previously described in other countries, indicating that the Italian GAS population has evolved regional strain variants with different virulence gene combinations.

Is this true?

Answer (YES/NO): NO